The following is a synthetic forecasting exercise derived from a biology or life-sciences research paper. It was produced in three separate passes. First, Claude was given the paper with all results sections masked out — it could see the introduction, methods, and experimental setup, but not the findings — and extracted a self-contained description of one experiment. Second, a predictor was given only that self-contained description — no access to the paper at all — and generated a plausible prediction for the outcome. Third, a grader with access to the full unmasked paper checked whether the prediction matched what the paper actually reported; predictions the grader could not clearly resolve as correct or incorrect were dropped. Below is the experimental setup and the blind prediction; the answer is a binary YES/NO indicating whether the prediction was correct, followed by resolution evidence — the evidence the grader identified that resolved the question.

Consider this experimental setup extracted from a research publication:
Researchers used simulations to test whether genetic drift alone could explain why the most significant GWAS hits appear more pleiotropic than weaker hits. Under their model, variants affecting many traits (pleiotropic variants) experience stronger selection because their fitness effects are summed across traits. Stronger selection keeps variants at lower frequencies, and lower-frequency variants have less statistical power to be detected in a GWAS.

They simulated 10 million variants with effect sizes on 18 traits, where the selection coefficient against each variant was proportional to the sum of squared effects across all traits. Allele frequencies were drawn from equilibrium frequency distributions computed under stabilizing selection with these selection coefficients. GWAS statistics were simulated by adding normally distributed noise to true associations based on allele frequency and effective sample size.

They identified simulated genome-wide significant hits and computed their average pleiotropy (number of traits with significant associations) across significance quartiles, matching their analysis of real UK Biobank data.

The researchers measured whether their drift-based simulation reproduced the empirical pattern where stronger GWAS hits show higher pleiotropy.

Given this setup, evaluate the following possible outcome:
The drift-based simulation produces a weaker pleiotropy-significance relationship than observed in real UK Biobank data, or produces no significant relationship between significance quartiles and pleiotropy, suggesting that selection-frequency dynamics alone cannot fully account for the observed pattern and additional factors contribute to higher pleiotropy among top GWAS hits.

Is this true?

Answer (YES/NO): NO